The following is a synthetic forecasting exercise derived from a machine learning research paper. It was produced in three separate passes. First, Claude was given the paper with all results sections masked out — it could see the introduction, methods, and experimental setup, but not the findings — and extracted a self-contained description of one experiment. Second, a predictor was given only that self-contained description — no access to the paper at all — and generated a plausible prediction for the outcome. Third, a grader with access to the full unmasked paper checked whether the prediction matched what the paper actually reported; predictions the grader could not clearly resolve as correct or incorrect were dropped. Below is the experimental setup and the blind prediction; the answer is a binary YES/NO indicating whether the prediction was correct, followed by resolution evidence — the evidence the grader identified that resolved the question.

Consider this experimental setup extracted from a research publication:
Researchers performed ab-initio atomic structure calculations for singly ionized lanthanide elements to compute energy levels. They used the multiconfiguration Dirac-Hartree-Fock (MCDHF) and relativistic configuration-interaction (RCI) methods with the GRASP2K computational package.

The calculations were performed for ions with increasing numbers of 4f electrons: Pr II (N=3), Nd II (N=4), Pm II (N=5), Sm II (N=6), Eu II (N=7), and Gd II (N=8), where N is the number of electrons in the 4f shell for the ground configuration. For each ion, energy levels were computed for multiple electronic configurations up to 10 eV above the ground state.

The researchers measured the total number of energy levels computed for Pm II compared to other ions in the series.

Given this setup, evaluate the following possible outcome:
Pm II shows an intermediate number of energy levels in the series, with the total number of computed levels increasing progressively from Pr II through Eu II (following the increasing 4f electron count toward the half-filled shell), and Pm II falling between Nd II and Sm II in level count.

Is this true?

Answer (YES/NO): NO